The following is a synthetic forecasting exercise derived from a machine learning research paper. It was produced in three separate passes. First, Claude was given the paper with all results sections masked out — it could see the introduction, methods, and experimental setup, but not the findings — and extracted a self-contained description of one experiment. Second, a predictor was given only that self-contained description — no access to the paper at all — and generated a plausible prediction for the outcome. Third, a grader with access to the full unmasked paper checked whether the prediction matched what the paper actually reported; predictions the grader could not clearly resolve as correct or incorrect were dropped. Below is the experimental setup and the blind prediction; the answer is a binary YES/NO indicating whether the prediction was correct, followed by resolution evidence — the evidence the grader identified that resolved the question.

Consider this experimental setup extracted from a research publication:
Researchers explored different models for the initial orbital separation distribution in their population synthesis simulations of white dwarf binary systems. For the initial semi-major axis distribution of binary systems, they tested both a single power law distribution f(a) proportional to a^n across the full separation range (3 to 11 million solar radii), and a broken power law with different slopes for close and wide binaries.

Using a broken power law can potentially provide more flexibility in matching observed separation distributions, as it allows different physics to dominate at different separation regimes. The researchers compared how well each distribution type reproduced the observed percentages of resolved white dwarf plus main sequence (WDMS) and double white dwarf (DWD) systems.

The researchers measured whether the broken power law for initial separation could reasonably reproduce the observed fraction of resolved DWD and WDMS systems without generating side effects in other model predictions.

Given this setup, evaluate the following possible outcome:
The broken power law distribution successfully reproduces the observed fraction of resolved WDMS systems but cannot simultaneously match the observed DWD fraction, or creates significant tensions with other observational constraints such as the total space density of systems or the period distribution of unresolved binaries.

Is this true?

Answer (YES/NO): NO